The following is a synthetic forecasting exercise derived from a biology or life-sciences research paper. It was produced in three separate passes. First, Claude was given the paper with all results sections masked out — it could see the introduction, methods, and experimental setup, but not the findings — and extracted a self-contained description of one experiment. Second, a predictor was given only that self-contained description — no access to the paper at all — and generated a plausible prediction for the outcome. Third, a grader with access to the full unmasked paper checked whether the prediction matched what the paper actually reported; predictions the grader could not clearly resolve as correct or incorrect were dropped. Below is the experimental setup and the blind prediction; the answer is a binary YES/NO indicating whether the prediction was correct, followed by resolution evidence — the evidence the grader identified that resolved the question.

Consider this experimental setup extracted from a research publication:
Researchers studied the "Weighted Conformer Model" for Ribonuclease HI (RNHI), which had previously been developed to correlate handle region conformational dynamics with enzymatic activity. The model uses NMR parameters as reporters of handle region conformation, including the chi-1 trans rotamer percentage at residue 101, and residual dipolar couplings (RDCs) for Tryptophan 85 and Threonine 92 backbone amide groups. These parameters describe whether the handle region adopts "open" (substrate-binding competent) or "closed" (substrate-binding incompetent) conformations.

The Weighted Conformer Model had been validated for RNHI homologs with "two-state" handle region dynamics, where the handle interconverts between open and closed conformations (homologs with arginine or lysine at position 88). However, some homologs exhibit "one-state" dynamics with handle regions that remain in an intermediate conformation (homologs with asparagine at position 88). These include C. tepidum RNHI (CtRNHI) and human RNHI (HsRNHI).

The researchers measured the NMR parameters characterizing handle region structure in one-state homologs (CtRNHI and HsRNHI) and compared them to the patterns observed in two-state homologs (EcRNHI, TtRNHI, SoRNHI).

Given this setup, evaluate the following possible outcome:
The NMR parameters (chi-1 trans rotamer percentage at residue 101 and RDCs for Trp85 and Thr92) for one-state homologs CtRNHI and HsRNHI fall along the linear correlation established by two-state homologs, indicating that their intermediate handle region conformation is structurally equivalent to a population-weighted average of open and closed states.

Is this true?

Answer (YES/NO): NO